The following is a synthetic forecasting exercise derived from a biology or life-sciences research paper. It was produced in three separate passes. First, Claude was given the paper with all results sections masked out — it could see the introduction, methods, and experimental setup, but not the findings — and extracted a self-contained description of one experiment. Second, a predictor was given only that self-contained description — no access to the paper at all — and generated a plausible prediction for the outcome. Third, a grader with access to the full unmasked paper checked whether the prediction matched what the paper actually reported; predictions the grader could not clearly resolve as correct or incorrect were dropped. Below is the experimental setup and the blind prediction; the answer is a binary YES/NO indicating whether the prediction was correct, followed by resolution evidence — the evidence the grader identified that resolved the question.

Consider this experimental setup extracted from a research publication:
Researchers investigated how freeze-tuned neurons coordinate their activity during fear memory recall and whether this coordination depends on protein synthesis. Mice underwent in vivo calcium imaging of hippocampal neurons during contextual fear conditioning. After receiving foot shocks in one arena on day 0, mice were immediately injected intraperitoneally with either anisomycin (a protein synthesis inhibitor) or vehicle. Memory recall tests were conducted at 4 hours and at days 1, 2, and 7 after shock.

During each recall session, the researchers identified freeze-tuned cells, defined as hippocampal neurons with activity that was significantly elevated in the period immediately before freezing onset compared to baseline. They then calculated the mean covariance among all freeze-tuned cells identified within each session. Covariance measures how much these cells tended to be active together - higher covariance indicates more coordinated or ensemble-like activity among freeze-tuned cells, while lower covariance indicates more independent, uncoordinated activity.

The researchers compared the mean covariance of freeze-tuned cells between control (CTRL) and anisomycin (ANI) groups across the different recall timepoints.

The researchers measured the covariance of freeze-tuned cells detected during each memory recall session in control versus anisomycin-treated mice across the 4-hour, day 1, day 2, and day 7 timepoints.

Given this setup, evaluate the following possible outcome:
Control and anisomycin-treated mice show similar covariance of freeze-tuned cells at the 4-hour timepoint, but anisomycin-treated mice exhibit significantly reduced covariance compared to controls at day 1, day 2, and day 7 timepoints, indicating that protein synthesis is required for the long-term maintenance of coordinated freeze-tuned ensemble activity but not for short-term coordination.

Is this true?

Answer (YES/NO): NO